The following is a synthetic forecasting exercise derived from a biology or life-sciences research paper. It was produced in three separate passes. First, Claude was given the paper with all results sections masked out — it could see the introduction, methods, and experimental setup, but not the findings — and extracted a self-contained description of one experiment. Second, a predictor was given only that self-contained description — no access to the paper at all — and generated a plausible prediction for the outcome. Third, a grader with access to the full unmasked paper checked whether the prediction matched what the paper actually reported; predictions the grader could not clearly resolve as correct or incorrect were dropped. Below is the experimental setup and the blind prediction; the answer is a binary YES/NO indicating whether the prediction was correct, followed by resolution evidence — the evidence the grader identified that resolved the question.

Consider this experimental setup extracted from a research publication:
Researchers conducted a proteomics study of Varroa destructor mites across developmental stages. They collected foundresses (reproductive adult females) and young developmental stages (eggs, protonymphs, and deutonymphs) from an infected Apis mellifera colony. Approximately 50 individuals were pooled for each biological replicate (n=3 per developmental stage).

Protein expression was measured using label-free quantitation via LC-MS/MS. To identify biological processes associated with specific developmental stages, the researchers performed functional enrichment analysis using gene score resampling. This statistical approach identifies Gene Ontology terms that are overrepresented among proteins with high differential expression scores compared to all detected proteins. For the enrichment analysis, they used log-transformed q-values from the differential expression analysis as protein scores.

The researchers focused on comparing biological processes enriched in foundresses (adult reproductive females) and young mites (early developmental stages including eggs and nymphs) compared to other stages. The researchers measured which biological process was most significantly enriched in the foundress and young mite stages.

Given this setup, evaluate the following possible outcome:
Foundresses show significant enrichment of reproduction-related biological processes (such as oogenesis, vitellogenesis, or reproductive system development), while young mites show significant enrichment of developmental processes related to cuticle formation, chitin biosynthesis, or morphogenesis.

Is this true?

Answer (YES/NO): NO